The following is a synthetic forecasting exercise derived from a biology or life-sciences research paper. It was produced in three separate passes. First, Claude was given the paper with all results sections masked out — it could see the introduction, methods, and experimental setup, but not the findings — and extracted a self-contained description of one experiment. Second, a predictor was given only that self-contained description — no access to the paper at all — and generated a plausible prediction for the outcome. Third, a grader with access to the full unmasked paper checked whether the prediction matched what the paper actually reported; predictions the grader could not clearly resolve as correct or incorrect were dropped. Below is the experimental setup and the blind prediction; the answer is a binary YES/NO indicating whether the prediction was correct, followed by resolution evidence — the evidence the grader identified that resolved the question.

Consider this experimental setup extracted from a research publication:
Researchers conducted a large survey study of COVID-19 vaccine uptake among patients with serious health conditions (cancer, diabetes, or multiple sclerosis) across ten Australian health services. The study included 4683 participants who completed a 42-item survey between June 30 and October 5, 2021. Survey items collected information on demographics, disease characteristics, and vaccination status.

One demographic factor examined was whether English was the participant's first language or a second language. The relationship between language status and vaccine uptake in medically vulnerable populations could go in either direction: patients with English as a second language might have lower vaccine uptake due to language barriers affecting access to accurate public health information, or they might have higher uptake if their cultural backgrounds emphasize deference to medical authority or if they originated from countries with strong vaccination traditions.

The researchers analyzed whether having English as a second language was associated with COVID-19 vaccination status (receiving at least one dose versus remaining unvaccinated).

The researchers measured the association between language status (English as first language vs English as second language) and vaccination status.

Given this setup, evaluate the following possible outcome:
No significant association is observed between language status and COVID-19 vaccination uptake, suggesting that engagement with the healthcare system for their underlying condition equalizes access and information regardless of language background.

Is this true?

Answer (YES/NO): NO